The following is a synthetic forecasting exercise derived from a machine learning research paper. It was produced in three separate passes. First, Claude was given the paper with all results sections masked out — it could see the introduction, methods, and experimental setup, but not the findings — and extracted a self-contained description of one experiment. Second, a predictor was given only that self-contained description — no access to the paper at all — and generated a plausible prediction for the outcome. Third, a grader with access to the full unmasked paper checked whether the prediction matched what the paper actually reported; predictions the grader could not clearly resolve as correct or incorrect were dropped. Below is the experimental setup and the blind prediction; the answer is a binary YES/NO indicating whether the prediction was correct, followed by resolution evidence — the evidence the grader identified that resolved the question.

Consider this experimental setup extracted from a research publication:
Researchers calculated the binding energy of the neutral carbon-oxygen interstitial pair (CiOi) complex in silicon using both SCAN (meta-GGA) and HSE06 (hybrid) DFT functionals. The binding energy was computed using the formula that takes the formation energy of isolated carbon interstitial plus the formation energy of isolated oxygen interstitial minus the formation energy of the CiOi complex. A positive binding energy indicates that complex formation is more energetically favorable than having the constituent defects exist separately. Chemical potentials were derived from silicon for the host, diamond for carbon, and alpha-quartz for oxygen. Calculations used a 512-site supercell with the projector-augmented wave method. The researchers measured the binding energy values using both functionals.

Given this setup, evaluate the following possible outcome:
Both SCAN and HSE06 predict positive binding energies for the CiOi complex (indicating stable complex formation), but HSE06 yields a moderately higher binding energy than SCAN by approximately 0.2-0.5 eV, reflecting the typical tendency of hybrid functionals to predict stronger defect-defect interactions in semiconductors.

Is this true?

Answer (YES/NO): NO